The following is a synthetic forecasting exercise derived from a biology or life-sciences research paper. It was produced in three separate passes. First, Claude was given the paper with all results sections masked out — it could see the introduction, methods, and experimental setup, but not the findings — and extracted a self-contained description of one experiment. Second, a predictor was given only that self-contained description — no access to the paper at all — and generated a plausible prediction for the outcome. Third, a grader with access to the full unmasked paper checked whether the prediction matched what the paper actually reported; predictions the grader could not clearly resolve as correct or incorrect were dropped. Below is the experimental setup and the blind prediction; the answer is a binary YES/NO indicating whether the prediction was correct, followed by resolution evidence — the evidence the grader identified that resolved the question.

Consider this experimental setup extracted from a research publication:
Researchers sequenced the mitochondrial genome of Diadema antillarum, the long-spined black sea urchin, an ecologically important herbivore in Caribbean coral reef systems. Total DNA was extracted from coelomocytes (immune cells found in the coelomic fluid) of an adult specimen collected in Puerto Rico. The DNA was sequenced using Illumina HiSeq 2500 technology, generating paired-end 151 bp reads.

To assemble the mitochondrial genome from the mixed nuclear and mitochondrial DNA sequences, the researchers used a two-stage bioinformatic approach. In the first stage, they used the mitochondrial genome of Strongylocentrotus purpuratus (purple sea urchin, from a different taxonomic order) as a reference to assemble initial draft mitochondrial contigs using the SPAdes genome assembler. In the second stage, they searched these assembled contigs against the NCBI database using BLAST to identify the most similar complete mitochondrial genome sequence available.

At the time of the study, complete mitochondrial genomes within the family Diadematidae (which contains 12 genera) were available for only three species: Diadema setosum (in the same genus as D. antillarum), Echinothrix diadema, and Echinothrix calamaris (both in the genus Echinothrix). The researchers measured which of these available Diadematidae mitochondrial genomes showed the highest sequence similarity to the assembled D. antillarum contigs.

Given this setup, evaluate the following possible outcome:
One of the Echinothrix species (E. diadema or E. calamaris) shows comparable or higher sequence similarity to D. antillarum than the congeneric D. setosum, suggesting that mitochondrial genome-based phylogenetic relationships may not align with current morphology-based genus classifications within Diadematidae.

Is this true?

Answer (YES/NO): YES